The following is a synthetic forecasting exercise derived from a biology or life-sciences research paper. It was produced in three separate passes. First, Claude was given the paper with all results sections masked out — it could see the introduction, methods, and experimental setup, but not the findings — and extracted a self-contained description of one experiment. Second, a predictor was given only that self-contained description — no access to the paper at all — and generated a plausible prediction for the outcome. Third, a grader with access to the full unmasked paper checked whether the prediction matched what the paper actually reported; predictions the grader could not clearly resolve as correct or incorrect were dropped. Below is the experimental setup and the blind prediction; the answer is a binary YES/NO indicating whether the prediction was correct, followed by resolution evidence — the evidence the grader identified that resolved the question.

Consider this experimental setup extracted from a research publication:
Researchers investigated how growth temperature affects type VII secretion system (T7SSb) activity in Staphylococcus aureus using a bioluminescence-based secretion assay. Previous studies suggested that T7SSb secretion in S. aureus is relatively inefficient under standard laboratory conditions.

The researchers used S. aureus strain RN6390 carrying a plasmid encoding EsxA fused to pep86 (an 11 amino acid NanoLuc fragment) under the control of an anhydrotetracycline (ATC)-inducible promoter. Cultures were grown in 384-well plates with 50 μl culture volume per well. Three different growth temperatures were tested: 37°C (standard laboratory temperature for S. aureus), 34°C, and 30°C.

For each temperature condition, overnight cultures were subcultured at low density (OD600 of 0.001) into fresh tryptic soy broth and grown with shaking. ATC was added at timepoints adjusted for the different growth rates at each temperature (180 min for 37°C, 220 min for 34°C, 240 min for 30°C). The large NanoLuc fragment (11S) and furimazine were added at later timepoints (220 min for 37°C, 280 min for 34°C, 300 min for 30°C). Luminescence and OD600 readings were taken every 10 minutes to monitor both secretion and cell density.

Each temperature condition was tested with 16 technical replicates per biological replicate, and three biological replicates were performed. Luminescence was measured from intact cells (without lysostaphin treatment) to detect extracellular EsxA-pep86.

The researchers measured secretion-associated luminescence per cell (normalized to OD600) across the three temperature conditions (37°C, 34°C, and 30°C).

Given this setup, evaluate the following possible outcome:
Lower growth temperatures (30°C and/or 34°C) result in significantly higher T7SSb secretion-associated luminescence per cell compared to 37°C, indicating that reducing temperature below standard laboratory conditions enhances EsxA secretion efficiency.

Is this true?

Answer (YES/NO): NO